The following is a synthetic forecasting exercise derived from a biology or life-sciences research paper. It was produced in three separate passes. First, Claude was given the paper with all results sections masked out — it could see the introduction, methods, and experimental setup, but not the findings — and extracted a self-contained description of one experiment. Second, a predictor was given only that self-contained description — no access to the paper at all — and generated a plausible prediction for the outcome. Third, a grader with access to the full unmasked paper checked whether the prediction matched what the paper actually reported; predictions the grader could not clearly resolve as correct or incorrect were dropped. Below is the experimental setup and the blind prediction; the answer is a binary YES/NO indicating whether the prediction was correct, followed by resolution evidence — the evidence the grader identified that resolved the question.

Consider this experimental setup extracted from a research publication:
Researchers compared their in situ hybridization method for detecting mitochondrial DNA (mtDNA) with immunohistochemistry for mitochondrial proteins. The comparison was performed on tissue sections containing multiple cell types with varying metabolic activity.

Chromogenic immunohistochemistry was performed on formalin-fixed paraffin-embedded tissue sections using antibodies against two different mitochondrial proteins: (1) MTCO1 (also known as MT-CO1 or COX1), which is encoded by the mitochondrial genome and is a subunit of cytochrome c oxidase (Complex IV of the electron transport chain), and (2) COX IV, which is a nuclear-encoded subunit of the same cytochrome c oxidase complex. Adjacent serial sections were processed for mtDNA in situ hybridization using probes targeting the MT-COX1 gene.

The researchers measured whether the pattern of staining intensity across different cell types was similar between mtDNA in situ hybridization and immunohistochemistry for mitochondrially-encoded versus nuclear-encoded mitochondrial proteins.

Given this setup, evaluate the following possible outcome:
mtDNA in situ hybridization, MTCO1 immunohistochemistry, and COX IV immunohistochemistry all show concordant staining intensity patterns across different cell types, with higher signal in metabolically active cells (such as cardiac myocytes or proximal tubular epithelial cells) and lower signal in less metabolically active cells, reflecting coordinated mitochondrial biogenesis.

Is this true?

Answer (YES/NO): NO